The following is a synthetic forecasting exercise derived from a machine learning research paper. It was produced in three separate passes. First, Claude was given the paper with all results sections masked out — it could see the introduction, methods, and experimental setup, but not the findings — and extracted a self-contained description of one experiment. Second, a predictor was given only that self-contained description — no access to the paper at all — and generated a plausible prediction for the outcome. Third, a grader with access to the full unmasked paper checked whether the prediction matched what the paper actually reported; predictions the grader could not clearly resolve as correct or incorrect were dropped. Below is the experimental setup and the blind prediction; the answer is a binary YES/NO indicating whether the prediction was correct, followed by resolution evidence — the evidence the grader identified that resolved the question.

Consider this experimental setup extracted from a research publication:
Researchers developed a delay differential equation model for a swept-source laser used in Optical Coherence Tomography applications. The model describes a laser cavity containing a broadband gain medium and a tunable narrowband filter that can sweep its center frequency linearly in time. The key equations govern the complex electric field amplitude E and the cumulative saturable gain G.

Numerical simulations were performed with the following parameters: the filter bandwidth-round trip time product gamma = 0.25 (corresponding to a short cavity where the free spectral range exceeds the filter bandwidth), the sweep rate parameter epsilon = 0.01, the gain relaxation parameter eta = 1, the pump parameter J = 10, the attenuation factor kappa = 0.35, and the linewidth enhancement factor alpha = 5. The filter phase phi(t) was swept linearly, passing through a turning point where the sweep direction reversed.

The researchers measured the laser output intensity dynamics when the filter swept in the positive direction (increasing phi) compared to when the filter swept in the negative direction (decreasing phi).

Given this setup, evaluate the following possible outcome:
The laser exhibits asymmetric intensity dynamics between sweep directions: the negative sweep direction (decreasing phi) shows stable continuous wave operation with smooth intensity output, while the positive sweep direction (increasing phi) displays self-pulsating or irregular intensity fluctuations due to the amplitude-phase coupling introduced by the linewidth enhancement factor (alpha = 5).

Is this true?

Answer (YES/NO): NO